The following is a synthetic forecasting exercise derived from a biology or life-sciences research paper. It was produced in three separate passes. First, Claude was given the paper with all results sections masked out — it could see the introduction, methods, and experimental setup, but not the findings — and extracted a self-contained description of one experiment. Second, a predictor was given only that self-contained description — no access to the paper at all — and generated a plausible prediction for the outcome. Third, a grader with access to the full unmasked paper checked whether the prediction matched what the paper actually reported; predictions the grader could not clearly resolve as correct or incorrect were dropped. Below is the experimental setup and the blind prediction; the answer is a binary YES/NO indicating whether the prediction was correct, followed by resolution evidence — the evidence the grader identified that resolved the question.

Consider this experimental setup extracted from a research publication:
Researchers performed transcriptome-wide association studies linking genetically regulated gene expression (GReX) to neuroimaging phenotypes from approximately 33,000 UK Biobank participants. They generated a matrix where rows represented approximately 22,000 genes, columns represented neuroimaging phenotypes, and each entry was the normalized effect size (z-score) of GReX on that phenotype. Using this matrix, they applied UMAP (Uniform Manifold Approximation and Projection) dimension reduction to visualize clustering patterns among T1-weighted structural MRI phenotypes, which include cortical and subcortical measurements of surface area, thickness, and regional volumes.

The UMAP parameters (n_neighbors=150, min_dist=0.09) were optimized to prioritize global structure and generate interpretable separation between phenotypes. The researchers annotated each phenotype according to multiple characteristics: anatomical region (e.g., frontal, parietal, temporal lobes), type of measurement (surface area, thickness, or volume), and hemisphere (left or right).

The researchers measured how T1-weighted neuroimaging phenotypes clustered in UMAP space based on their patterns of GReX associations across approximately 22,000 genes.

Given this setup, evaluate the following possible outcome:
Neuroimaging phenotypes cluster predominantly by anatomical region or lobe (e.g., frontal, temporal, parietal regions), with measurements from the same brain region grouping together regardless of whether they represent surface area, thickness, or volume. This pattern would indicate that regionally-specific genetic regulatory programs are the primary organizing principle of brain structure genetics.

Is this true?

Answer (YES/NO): YES